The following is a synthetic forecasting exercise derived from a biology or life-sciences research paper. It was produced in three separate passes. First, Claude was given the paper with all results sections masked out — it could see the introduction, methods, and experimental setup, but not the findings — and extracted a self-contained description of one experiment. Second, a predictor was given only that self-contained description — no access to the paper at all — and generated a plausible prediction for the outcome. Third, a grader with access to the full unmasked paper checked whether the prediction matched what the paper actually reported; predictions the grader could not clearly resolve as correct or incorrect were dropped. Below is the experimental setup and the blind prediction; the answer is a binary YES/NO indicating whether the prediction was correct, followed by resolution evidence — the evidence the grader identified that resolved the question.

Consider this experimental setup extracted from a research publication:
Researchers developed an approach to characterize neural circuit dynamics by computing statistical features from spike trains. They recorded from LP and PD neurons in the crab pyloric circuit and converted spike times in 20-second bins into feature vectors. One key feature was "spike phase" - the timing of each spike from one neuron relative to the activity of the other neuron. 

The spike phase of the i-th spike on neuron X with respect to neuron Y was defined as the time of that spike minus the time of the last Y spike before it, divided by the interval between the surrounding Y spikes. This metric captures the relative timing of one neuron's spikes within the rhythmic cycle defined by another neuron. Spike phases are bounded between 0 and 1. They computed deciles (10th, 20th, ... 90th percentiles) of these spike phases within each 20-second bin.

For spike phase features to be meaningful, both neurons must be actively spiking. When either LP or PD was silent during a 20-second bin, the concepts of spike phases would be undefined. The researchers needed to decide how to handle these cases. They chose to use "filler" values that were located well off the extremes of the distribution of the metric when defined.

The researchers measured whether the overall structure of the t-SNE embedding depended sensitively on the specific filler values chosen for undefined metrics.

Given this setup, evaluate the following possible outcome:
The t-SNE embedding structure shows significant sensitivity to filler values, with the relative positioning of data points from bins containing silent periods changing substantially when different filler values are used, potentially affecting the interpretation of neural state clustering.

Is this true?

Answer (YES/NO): NO